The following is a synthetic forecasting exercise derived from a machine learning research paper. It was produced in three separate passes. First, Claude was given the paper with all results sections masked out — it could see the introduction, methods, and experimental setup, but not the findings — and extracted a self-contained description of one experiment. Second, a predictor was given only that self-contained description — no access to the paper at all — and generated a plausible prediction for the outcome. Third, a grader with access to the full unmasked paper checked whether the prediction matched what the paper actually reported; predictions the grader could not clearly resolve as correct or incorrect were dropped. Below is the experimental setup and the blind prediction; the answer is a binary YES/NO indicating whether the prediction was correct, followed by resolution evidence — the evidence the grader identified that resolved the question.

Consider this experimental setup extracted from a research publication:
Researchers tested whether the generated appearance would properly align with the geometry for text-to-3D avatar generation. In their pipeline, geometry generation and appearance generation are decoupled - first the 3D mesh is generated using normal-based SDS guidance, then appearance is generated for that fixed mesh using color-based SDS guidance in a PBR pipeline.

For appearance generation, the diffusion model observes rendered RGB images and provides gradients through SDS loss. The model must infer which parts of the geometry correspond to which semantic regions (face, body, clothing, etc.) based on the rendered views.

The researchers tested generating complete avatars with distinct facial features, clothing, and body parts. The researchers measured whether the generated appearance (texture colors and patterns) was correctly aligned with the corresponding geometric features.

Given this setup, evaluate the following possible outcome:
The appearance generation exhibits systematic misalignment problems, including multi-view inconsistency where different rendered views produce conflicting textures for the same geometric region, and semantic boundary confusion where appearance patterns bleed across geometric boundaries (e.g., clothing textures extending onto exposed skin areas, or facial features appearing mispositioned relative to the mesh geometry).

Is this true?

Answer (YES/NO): NO